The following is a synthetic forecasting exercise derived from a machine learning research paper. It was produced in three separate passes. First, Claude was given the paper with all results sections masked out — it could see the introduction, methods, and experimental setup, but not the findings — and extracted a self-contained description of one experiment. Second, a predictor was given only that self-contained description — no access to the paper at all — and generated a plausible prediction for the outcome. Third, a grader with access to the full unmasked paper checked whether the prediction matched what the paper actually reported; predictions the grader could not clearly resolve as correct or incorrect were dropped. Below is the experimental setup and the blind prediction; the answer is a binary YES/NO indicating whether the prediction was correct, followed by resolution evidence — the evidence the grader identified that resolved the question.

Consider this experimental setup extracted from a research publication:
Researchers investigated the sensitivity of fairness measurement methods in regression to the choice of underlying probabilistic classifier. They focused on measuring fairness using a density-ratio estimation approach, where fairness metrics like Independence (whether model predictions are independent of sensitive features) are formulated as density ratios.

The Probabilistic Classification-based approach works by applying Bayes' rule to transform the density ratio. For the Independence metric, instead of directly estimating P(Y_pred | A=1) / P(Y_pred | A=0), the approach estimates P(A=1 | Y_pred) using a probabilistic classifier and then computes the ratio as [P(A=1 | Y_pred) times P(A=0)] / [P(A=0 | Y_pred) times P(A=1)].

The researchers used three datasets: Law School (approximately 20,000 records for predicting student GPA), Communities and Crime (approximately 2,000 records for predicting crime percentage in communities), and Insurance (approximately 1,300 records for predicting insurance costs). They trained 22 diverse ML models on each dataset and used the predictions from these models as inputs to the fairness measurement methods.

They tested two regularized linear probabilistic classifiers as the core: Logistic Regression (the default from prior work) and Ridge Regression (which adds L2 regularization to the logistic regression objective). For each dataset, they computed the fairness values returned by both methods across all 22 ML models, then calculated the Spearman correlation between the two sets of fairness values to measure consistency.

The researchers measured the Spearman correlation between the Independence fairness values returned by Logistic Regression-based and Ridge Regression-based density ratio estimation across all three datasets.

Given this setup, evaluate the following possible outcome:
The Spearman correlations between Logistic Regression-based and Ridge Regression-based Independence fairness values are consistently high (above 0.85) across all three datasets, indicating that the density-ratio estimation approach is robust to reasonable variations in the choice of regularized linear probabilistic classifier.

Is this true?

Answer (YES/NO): YES